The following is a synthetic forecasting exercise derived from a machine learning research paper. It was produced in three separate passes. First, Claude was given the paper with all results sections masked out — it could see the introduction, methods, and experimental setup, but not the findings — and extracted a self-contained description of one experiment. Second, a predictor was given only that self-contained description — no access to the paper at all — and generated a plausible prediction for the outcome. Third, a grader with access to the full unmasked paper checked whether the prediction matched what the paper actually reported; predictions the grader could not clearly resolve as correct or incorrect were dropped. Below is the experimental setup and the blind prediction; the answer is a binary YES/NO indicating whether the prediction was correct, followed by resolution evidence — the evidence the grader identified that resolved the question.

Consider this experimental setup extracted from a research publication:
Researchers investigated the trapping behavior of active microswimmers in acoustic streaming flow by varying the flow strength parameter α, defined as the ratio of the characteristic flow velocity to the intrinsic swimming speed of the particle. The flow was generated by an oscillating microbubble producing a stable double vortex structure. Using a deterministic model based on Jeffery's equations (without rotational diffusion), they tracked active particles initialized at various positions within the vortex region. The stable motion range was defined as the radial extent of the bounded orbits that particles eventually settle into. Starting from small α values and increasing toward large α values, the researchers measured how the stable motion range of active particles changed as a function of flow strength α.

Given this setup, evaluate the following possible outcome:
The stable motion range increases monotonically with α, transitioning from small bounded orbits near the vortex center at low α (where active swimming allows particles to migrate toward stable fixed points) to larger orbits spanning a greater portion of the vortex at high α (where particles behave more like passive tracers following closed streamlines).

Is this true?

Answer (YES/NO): NO